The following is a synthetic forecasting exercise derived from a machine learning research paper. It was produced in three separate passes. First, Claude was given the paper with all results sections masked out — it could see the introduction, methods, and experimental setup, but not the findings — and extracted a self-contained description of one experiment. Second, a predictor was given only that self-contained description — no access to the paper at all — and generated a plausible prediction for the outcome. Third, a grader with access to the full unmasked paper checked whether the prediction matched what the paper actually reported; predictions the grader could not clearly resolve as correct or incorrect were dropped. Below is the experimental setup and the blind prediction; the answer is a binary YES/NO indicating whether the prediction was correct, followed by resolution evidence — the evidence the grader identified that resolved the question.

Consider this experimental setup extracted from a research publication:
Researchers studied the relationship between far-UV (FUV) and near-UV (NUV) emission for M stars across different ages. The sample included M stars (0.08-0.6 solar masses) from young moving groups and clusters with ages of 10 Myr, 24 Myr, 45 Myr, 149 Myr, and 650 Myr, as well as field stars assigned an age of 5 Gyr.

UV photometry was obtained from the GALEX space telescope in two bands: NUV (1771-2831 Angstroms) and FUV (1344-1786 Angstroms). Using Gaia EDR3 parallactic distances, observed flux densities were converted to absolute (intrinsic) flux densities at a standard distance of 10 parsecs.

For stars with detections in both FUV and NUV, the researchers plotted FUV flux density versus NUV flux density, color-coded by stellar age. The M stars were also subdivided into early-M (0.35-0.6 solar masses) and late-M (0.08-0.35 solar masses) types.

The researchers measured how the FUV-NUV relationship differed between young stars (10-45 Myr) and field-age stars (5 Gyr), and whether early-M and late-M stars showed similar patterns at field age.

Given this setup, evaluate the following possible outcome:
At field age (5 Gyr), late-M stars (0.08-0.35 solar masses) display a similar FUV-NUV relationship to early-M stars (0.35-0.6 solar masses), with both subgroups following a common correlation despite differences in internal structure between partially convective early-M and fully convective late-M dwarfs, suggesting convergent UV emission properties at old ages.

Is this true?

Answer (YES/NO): NO